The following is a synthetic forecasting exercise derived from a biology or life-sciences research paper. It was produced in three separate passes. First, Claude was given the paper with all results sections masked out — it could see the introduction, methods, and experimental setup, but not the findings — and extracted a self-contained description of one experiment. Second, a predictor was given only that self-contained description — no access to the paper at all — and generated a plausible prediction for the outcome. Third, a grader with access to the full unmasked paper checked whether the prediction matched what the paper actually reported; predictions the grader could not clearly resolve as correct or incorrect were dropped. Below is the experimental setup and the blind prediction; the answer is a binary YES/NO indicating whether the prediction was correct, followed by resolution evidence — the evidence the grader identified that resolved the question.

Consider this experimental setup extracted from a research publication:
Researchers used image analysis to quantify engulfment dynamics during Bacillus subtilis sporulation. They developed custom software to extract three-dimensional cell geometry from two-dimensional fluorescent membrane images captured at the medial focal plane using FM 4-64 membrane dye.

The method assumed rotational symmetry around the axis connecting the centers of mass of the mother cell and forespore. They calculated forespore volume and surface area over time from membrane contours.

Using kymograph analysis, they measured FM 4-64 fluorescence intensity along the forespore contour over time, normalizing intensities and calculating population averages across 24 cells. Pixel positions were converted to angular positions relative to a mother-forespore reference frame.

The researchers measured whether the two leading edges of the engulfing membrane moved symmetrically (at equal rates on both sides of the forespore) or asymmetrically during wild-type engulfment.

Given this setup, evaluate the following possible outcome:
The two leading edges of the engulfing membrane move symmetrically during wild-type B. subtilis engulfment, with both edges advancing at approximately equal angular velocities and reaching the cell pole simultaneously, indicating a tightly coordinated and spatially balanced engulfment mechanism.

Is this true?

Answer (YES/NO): YES